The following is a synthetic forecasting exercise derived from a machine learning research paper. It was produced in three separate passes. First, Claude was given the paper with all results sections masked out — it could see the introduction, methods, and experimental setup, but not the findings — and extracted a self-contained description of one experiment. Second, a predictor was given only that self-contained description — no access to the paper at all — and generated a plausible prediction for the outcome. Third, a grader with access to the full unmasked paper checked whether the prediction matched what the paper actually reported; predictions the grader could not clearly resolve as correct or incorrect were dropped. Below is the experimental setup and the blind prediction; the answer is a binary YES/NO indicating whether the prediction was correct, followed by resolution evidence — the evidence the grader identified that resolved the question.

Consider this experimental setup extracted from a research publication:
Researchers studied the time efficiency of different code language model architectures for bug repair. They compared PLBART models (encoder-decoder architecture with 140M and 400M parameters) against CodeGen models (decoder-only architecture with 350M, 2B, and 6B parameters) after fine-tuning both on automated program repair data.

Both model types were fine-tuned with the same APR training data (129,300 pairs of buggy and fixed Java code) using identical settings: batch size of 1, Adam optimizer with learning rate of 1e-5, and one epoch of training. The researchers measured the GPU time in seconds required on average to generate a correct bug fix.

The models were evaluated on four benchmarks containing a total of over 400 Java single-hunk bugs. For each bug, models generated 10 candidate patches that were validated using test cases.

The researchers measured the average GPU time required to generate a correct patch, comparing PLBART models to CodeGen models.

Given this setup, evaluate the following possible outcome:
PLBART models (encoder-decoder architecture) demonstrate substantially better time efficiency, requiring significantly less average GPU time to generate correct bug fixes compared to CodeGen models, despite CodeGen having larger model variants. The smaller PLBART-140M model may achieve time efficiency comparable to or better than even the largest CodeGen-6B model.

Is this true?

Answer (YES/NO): YES